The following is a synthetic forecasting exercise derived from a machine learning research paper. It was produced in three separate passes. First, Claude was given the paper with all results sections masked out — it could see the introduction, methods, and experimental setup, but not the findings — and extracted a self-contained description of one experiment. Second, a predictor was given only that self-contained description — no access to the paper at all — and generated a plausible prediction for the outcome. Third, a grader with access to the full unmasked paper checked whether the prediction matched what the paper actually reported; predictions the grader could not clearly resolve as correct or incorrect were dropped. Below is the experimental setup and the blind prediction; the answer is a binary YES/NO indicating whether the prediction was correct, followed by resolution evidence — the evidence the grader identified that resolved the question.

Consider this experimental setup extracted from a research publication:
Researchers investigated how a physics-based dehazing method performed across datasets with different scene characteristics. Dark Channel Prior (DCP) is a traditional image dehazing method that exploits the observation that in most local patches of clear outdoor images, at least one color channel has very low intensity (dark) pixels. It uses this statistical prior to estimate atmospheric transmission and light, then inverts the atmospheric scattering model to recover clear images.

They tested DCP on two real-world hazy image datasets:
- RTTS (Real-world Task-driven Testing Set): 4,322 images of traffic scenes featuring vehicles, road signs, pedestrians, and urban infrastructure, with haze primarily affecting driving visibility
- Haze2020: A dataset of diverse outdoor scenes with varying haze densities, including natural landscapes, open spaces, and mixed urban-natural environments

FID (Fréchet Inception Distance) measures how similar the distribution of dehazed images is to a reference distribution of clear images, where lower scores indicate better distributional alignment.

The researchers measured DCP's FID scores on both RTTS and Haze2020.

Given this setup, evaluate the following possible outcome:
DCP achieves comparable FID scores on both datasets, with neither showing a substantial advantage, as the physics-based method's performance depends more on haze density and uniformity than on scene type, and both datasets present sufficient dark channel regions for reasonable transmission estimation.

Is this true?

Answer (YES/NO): NO